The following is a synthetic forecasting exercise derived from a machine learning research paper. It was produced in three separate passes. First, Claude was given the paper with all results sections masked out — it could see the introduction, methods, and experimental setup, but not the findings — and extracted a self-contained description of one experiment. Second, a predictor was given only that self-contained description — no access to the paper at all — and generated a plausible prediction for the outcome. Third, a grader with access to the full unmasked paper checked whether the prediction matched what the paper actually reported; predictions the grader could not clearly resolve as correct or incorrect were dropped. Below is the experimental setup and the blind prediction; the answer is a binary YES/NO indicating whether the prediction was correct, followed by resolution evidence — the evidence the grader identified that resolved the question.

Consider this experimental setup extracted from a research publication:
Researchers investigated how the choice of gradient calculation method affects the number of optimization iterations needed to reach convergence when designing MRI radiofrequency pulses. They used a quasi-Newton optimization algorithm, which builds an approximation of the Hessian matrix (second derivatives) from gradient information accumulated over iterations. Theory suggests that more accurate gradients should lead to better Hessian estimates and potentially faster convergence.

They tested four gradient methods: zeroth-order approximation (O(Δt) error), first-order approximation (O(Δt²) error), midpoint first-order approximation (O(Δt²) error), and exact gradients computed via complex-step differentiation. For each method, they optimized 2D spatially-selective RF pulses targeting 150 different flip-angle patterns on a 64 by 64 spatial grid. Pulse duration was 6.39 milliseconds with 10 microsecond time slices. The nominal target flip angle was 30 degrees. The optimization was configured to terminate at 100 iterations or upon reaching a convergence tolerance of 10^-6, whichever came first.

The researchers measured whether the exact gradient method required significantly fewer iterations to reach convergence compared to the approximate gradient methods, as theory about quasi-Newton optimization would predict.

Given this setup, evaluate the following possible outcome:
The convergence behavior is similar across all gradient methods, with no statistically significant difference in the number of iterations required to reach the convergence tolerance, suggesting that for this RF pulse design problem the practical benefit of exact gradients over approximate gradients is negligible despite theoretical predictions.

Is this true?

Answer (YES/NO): NO